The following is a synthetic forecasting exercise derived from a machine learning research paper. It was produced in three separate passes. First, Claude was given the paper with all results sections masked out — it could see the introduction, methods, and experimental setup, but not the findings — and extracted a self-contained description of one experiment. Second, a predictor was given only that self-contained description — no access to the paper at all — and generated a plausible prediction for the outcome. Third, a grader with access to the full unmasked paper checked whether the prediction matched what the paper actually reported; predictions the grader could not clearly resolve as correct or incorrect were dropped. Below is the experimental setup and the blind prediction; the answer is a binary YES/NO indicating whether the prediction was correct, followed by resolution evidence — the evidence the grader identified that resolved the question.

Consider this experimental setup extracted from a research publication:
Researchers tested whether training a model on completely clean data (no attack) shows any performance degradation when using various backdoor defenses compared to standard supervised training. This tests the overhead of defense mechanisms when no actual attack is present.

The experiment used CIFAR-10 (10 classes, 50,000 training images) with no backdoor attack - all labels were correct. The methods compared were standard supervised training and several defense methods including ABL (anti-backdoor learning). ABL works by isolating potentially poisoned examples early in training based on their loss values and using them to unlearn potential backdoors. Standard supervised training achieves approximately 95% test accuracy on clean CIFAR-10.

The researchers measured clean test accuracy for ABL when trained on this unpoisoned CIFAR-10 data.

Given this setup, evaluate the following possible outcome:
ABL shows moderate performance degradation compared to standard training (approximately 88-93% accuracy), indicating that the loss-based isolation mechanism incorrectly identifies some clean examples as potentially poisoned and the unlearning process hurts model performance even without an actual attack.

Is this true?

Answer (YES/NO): NO